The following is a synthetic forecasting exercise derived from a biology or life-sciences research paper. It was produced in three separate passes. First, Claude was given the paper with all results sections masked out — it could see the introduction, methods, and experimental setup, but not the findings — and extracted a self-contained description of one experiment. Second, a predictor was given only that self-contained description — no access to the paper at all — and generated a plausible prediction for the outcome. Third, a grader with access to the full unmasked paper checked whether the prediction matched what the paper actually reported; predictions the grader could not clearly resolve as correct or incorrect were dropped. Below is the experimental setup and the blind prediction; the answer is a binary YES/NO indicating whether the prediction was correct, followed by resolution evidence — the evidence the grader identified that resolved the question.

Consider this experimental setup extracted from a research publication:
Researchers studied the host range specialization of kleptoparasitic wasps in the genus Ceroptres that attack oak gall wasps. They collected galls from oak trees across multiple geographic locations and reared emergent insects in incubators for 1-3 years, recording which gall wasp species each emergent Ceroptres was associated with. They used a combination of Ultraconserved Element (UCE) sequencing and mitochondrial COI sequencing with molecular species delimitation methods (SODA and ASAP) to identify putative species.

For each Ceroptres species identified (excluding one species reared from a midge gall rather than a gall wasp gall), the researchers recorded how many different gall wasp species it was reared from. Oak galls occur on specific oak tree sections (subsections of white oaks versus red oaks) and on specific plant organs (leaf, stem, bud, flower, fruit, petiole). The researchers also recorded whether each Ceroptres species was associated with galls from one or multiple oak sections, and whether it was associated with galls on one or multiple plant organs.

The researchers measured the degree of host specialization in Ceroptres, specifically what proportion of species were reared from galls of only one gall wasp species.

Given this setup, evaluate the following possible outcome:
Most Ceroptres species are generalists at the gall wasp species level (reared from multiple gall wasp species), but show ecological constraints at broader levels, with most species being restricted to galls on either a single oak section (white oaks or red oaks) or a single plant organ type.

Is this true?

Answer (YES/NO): NO